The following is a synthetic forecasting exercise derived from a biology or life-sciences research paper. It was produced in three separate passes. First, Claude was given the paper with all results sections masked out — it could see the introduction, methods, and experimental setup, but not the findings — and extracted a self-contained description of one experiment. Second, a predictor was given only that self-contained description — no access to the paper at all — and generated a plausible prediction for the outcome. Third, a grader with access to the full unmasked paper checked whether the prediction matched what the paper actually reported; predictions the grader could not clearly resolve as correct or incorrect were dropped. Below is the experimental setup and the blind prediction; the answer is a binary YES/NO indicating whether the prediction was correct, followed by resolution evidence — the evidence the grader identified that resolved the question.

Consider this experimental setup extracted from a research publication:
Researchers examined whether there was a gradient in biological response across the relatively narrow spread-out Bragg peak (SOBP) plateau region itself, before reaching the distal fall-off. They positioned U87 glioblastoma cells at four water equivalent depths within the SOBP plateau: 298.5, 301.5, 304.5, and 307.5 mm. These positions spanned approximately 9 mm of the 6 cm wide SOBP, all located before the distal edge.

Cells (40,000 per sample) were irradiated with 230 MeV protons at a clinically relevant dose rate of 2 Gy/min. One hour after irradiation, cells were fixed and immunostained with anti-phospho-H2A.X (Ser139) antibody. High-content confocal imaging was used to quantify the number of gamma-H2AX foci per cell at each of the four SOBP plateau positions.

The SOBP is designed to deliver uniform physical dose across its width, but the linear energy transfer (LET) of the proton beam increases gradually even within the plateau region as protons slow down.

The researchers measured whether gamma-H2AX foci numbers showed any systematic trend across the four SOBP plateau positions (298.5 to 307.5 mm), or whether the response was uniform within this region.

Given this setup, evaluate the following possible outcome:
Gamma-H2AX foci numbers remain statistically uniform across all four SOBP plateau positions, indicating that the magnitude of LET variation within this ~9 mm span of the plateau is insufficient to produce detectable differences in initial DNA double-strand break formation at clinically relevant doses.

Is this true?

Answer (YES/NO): NO